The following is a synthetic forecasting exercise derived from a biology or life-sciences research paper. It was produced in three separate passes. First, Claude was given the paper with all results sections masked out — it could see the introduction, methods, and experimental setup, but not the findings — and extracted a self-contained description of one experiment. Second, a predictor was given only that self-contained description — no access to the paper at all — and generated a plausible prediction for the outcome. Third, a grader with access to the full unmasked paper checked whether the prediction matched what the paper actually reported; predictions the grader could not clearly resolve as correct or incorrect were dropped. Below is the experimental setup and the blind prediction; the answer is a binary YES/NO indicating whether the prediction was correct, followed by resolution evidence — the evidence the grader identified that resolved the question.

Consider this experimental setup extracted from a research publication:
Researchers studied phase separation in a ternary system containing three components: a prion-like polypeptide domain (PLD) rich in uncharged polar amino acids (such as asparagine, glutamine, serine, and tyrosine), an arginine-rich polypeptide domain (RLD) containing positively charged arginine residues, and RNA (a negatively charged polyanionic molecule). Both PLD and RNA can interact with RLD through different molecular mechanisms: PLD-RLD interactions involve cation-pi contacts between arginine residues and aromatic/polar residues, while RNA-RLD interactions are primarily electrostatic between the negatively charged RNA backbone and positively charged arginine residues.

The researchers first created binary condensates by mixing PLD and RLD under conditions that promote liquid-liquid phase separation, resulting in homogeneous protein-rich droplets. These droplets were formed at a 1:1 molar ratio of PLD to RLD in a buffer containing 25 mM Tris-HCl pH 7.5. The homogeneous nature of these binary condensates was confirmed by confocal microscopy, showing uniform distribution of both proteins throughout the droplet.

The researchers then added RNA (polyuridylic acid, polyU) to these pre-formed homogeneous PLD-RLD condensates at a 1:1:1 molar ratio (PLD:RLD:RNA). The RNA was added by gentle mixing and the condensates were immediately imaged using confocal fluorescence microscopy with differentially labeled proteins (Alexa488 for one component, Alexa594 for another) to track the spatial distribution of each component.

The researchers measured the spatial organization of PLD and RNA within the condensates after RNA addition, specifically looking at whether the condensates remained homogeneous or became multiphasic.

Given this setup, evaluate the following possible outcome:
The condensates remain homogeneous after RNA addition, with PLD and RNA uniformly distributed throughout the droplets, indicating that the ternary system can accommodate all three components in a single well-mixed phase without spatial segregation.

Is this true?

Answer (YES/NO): NO